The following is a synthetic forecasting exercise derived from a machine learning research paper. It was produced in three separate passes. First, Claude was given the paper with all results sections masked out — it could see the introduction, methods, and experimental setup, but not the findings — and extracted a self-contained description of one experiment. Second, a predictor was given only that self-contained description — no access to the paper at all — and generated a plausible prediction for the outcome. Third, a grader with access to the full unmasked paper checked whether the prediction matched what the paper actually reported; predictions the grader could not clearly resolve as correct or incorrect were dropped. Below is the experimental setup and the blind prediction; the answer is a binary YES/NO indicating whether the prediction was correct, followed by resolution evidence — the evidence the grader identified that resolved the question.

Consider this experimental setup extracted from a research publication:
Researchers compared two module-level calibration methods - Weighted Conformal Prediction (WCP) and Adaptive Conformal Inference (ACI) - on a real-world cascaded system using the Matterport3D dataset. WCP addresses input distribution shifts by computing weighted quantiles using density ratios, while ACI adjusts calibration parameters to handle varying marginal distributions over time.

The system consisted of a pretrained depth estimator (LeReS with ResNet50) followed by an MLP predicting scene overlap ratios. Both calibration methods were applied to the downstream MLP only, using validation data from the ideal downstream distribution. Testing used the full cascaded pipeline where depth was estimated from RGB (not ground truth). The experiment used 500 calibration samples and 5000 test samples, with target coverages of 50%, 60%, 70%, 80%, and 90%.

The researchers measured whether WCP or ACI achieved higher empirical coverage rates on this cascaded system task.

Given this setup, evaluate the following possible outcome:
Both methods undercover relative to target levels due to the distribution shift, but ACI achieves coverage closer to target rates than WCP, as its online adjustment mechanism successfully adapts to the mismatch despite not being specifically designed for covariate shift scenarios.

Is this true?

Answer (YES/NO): NO